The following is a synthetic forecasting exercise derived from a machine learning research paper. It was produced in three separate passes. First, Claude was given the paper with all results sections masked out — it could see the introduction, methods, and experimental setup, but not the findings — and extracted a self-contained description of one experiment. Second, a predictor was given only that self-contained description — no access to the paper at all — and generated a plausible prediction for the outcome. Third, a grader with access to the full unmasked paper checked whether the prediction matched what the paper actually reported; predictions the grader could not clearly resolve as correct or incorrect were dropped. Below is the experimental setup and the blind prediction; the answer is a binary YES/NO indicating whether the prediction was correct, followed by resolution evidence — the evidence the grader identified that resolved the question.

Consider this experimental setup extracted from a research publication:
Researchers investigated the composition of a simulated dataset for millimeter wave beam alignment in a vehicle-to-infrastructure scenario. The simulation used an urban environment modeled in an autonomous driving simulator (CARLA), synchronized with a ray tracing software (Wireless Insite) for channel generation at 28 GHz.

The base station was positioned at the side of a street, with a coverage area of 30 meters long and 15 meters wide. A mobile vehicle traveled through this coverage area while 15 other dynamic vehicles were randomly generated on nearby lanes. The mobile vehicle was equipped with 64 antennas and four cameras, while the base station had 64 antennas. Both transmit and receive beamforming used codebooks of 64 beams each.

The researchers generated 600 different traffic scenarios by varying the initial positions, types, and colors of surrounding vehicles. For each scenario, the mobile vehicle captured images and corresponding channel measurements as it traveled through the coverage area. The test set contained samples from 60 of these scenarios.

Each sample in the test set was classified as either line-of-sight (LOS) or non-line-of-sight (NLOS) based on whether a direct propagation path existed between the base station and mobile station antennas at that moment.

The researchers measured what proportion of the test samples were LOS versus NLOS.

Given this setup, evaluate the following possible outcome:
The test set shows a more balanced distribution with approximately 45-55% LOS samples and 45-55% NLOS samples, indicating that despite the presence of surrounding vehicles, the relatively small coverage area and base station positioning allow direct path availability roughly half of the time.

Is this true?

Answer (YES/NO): NO